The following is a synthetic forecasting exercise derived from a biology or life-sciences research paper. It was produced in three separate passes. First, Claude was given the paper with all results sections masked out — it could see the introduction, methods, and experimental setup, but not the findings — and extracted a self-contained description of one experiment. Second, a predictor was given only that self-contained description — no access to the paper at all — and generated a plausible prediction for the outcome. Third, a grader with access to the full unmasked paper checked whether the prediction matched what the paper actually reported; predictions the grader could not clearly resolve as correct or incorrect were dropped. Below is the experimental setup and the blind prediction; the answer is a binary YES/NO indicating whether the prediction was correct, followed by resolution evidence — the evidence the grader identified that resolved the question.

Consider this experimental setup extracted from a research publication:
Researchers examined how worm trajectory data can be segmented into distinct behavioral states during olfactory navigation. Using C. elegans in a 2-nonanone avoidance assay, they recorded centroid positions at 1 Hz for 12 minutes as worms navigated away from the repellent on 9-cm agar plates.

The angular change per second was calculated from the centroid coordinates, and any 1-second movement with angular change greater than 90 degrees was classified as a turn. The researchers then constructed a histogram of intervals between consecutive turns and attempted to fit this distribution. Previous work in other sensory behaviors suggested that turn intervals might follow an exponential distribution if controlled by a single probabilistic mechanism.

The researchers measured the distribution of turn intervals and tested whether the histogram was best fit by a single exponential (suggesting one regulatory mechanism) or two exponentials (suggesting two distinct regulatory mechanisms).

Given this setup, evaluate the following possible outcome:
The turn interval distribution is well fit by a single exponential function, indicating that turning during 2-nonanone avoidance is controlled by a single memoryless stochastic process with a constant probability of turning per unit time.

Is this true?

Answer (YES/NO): NO